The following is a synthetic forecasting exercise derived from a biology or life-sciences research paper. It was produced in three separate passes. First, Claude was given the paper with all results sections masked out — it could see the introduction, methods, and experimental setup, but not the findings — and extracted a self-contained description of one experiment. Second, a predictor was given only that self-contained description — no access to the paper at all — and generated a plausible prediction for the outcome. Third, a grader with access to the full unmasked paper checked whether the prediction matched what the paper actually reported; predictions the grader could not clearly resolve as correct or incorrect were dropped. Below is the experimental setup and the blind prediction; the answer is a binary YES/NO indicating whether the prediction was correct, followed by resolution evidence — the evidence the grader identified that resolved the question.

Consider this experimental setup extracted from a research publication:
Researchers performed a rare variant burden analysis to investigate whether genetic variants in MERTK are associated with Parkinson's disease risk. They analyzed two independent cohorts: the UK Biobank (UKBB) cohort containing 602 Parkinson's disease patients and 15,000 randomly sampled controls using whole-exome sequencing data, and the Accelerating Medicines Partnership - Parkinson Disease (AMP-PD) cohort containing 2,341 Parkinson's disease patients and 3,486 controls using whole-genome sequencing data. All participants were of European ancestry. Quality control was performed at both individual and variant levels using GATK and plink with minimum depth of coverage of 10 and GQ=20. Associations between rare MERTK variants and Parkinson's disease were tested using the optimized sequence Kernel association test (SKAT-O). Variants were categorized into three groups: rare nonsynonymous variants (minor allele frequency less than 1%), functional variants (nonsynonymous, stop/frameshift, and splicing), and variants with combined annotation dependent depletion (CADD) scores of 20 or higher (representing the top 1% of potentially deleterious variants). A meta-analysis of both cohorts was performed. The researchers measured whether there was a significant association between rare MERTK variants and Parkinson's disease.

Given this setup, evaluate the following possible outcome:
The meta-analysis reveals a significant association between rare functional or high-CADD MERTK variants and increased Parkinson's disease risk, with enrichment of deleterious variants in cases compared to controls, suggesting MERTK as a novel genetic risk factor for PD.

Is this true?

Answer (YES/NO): NO